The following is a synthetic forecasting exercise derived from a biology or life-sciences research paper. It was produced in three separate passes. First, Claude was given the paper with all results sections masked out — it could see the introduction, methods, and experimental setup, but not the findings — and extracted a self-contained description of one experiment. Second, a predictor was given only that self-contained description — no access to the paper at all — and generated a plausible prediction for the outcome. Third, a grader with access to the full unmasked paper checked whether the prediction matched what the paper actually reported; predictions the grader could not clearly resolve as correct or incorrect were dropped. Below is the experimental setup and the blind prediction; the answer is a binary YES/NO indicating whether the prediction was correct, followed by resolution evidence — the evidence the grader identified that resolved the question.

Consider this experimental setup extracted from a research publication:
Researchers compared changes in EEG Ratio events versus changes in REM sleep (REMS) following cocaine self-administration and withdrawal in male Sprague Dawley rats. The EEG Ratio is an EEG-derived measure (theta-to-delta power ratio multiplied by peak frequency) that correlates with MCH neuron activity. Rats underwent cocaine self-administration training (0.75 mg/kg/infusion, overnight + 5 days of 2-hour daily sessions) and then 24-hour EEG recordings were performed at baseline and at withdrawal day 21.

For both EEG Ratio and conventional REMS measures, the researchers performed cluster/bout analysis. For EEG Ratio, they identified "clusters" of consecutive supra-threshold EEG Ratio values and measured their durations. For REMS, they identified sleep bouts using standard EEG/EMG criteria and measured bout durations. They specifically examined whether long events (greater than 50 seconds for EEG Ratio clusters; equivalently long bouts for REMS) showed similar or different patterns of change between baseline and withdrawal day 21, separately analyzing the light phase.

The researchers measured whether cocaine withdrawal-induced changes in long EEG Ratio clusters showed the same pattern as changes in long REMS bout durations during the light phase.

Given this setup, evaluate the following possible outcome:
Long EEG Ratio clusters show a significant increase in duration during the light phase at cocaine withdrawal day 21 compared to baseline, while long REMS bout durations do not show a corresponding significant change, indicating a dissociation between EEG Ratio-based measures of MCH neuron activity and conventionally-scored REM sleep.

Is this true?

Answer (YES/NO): NO